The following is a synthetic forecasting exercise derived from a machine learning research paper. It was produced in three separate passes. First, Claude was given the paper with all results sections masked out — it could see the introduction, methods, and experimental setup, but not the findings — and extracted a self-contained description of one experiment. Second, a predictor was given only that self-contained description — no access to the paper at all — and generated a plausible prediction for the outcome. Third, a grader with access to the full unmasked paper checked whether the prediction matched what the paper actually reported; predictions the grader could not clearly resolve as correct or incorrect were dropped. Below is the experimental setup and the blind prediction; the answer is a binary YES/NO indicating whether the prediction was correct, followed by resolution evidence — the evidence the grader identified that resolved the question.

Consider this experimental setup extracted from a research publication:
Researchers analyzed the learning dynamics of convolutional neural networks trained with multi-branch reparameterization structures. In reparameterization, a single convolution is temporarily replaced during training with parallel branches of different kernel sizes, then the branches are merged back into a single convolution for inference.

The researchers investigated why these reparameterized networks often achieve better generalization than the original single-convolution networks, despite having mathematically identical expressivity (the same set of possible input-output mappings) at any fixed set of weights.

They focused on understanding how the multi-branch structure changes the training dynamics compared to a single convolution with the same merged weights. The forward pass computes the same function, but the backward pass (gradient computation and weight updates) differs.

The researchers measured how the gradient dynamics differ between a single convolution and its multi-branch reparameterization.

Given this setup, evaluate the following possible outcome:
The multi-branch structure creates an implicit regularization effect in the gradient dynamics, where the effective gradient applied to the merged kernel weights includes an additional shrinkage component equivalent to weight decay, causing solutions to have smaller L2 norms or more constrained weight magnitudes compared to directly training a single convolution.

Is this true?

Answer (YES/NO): NO